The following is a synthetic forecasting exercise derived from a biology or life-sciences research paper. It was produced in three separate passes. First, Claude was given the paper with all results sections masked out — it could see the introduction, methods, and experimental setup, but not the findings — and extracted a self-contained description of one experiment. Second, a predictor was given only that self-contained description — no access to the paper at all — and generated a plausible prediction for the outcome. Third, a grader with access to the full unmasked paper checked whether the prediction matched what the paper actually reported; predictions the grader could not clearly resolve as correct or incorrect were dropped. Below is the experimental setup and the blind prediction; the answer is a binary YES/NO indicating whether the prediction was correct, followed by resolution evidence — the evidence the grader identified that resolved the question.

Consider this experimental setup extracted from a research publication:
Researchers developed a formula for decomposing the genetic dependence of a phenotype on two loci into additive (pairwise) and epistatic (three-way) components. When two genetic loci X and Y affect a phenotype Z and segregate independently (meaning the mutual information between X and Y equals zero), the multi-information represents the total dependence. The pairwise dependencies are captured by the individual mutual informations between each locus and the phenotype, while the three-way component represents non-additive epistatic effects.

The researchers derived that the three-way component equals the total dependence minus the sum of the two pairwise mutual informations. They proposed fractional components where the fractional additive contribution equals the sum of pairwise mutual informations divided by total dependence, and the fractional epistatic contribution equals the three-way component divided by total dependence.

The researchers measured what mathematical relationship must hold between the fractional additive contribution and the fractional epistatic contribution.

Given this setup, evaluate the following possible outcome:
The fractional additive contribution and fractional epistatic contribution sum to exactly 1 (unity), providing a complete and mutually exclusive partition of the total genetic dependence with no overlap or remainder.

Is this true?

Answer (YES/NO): YES